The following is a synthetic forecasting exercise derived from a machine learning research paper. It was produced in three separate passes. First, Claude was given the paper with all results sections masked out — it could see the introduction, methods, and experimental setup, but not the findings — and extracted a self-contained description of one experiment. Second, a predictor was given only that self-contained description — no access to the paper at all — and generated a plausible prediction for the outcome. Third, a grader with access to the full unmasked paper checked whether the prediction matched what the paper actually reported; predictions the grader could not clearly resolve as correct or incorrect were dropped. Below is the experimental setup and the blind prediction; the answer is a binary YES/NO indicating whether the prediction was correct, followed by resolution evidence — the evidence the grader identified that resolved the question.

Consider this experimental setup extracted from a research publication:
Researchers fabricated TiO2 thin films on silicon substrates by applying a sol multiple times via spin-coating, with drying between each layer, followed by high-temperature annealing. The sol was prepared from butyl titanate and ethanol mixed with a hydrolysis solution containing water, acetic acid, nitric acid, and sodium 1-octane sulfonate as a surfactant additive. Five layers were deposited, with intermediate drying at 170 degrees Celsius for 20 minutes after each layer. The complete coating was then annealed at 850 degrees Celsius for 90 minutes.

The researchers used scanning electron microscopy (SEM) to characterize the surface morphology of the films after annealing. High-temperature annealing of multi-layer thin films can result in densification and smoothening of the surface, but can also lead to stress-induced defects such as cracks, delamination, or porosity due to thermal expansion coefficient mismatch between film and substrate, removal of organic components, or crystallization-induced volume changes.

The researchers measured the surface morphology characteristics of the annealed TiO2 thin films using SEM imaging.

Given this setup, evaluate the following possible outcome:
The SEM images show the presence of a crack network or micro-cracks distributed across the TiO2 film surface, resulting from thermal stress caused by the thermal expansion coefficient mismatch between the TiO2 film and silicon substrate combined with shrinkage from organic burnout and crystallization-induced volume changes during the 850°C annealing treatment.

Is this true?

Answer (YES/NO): YES